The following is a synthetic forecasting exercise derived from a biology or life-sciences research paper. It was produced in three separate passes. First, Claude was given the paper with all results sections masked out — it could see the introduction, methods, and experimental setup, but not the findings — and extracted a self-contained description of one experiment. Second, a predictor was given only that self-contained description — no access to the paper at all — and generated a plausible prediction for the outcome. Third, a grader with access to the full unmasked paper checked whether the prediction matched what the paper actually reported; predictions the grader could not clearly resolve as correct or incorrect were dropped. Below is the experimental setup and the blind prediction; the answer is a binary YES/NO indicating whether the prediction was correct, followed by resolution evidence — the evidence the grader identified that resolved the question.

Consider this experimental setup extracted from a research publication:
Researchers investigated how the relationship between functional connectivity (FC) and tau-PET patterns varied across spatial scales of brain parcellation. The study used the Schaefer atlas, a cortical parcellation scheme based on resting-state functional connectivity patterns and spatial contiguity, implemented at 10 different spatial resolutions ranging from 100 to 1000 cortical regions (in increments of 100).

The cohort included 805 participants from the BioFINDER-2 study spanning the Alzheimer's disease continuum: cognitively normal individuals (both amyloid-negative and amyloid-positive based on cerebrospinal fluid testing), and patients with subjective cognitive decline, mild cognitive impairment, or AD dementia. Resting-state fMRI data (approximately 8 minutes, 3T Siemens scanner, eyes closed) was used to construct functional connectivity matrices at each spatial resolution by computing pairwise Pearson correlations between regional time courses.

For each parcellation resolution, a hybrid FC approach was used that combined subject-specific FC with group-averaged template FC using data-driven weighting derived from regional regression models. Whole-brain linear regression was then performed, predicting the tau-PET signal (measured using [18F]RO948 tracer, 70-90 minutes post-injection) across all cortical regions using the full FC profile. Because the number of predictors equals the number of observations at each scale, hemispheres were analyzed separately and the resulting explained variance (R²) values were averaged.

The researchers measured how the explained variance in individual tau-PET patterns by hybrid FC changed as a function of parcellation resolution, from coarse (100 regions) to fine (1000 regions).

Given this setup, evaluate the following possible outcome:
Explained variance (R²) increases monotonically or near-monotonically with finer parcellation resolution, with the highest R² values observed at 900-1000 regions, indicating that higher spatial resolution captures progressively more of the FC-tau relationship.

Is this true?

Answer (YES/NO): YES